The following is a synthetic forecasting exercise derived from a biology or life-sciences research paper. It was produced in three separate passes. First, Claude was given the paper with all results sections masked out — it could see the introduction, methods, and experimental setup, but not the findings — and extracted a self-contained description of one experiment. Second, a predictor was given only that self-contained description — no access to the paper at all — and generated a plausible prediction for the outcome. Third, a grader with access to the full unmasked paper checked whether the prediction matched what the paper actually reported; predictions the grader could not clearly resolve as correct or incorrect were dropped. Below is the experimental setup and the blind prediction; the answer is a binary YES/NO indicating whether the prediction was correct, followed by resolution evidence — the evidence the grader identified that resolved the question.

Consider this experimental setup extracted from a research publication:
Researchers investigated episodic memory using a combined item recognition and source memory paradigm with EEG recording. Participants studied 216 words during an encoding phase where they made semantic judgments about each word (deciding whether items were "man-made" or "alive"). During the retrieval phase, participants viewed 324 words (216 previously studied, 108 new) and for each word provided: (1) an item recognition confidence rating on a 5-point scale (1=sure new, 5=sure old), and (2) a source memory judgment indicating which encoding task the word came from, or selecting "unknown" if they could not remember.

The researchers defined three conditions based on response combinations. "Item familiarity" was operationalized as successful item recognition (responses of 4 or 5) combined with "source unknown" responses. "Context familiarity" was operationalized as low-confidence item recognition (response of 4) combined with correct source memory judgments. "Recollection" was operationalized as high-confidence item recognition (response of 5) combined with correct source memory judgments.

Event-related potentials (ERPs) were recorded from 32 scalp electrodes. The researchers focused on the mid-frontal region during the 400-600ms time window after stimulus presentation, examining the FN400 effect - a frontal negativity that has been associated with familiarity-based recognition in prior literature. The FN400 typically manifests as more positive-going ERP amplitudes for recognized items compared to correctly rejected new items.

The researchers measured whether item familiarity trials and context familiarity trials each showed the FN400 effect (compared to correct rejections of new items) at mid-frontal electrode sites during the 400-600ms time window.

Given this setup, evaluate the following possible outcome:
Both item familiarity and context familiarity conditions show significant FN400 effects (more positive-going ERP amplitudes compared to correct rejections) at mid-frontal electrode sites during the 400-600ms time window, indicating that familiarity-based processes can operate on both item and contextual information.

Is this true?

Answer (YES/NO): NO